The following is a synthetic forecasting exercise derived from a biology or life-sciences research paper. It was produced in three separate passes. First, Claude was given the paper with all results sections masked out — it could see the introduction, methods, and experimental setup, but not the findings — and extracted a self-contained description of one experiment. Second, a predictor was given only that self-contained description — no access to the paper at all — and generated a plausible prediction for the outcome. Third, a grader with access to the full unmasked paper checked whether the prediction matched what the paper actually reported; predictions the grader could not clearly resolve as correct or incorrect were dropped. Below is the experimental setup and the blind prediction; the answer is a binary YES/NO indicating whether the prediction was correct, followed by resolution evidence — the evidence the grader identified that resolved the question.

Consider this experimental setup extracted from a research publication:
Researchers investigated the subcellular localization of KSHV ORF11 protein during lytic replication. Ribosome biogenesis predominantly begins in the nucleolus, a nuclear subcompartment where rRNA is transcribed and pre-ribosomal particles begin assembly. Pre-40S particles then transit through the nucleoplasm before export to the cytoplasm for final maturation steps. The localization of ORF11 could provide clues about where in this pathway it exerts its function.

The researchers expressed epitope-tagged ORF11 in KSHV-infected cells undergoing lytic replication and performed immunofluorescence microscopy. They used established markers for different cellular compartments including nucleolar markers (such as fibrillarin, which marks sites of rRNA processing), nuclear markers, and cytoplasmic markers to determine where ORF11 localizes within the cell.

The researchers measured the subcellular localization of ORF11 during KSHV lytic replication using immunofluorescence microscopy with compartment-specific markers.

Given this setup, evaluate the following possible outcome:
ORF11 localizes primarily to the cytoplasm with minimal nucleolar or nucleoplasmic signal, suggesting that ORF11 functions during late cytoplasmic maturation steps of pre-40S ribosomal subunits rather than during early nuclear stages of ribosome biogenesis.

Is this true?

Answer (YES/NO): NO